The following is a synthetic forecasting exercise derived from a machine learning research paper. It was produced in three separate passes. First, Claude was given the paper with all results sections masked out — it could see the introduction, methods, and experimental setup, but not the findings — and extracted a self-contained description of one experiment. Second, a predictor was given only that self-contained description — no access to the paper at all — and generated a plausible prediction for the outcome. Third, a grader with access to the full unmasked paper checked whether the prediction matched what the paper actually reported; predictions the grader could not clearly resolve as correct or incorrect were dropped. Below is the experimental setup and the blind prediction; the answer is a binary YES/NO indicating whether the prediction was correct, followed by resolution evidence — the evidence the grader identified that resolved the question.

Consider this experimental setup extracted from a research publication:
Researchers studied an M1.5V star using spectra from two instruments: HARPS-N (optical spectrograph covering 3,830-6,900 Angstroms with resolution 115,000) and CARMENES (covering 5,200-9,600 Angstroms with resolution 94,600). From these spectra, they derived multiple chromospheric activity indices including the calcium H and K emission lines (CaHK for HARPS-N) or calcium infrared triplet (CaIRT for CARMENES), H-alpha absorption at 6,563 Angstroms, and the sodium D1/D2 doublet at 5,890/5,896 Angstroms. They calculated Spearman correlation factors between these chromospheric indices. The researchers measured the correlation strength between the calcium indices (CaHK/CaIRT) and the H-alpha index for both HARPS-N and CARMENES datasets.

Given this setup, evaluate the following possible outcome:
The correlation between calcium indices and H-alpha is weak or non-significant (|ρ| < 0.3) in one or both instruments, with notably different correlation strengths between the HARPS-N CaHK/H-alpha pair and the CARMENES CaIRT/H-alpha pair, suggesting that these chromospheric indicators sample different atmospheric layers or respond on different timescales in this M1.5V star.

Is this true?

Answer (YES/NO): NO